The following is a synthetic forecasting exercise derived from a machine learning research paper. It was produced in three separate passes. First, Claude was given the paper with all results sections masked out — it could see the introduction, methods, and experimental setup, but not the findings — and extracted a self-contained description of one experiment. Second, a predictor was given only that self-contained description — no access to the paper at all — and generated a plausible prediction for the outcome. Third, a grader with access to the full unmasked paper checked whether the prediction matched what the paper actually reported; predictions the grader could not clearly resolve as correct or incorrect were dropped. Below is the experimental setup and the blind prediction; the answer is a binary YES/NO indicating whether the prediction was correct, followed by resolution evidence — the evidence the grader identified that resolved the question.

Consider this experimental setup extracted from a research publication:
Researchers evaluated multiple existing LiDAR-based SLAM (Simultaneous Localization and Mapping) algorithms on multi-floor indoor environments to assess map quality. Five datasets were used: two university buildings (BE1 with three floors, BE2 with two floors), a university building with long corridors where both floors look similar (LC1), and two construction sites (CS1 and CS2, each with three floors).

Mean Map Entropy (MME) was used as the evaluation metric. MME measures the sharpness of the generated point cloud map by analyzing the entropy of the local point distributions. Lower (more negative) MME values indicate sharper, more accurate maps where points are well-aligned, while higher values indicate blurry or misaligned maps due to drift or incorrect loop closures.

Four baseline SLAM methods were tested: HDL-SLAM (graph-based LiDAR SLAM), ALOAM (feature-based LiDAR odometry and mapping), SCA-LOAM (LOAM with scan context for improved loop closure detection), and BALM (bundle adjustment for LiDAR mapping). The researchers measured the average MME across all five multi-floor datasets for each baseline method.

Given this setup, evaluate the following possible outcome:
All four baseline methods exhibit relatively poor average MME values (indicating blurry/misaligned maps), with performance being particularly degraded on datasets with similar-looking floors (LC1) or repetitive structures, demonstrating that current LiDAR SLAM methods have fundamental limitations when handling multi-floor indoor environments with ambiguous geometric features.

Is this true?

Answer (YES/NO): NO